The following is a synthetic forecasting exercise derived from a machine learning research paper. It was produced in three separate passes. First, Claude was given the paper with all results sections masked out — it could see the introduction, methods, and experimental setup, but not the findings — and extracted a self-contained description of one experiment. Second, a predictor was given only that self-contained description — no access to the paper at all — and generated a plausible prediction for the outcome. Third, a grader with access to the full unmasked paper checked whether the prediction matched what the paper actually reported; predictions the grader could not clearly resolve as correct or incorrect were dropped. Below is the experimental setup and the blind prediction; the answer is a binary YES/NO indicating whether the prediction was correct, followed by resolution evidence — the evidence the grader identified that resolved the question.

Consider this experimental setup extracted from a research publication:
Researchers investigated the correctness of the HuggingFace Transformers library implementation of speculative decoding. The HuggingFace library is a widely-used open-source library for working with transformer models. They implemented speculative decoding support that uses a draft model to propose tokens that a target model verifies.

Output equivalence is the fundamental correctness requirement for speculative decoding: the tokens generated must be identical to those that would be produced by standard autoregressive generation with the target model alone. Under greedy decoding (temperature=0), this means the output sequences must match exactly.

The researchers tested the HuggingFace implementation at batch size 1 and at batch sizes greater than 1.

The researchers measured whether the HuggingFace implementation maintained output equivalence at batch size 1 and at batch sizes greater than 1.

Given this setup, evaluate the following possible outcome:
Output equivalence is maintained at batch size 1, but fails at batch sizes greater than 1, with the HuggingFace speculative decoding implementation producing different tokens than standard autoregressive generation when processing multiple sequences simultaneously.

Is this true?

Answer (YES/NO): NO